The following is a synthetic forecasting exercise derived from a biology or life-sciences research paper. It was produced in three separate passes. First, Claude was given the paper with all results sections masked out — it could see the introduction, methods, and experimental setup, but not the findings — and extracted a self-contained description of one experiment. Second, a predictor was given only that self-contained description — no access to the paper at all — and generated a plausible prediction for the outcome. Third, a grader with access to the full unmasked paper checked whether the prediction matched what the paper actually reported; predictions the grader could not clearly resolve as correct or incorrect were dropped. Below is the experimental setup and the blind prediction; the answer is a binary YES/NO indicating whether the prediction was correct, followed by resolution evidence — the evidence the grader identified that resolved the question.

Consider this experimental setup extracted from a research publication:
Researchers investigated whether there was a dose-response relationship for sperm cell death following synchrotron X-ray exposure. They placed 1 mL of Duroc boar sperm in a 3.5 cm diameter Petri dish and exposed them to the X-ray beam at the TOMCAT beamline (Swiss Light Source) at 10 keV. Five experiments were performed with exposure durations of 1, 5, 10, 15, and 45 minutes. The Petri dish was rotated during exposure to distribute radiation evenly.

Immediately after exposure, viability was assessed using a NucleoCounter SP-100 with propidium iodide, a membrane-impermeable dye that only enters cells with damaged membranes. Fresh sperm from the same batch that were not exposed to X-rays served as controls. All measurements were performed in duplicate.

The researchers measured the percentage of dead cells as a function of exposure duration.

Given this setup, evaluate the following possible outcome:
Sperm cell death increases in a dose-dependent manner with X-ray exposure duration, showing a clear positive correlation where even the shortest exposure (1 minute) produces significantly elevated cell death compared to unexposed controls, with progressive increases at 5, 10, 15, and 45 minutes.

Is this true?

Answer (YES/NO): NO